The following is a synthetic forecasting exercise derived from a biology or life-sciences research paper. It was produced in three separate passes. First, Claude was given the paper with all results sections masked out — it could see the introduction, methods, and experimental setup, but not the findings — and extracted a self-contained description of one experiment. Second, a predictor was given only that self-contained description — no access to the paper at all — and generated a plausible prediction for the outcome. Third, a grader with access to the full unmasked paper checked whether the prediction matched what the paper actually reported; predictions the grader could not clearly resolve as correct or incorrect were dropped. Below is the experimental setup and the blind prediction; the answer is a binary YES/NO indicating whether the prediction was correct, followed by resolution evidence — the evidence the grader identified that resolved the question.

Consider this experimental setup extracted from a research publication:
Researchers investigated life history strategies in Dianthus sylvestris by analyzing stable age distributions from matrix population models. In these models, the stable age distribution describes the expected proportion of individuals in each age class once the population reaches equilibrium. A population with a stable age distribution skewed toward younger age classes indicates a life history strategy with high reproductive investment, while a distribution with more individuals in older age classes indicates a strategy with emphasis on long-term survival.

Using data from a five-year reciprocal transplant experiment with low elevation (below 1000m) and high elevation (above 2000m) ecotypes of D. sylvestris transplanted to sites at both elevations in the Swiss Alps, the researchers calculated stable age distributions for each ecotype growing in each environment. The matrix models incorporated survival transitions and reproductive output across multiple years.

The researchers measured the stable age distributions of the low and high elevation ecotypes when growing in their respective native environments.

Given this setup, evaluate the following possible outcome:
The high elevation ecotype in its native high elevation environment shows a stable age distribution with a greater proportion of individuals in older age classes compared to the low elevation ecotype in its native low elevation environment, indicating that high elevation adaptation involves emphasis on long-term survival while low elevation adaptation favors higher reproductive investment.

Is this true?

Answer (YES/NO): NO